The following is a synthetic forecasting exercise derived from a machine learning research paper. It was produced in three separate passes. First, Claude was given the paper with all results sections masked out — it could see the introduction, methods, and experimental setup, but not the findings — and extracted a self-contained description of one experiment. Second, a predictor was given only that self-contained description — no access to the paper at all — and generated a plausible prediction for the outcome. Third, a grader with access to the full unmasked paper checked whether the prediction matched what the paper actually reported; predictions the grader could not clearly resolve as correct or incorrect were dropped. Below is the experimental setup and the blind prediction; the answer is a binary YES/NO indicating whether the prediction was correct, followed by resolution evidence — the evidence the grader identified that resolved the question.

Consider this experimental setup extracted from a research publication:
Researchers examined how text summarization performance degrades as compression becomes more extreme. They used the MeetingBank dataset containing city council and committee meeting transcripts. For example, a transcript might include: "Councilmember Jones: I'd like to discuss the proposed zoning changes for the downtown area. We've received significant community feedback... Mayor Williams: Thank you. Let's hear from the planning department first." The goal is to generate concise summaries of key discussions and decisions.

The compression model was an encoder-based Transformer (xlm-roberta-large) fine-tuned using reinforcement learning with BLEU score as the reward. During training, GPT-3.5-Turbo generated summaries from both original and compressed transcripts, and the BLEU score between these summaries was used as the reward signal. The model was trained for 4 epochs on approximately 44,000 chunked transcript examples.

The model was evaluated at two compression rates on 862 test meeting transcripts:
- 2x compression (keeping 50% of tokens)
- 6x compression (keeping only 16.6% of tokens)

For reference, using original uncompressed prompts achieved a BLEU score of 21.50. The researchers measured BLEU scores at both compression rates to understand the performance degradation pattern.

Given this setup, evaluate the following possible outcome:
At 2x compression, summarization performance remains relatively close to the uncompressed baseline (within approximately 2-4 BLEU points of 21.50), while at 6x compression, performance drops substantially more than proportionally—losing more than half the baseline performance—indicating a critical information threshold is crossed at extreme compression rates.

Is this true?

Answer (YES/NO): NO